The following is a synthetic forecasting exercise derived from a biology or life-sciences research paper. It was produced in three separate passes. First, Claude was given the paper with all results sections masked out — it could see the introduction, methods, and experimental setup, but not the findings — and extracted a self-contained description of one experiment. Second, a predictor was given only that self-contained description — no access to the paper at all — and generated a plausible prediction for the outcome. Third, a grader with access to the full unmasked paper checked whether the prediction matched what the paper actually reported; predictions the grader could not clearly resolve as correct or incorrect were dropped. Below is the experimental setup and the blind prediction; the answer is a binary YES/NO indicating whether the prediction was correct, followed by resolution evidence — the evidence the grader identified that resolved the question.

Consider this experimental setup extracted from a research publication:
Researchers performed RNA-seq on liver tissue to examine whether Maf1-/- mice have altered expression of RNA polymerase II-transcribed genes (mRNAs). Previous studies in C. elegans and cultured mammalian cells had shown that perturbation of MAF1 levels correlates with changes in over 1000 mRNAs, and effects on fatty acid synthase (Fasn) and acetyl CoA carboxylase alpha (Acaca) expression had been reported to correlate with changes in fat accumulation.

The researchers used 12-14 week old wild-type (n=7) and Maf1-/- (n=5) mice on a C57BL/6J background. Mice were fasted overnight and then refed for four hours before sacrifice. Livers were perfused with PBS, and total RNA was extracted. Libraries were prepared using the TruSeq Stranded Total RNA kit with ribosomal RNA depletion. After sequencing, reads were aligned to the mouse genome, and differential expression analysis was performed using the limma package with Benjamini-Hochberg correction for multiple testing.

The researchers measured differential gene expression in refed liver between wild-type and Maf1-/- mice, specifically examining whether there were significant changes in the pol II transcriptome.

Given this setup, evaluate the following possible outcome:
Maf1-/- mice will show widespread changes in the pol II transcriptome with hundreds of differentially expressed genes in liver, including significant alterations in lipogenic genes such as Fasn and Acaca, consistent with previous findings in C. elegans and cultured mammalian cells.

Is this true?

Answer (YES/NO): NO